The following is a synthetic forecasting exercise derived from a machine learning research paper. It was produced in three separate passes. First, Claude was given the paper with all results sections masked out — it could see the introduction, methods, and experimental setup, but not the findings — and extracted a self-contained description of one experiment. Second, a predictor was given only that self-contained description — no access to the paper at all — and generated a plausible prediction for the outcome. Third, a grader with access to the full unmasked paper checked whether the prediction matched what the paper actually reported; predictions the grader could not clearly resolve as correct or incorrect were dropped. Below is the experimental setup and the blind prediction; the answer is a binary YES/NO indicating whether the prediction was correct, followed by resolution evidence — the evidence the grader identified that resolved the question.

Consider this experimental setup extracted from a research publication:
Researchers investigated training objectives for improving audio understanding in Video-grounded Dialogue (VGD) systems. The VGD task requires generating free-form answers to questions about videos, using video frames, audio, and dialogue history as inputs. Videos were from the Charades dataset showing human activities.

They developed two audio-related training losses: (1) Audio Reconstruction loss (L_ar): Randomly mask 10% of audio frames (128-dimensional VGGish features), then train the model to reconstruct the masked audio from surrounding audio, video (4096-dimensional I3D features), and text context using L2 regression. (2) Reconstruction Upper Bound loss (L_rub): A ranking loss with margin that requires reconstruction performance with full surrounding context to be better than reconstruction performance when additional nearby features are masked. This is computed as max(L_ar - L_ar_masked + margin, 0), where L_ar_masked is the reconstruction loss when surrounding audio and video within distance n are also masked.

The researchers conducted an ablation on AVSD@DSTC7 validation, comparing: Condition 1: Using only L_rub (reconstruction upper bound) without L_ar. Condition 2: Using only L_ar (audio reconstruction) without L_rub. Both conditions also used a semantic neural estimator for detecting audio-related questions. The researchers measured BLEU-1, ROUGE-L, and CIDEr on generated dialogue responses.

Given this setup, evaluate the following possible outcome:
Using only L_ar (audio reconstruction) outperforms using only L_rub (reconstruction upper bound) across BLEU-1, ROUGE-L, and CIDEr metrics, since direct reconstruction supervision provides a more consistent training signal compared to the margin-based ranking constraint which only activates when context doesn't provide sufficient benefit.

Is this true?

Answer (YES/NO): YES